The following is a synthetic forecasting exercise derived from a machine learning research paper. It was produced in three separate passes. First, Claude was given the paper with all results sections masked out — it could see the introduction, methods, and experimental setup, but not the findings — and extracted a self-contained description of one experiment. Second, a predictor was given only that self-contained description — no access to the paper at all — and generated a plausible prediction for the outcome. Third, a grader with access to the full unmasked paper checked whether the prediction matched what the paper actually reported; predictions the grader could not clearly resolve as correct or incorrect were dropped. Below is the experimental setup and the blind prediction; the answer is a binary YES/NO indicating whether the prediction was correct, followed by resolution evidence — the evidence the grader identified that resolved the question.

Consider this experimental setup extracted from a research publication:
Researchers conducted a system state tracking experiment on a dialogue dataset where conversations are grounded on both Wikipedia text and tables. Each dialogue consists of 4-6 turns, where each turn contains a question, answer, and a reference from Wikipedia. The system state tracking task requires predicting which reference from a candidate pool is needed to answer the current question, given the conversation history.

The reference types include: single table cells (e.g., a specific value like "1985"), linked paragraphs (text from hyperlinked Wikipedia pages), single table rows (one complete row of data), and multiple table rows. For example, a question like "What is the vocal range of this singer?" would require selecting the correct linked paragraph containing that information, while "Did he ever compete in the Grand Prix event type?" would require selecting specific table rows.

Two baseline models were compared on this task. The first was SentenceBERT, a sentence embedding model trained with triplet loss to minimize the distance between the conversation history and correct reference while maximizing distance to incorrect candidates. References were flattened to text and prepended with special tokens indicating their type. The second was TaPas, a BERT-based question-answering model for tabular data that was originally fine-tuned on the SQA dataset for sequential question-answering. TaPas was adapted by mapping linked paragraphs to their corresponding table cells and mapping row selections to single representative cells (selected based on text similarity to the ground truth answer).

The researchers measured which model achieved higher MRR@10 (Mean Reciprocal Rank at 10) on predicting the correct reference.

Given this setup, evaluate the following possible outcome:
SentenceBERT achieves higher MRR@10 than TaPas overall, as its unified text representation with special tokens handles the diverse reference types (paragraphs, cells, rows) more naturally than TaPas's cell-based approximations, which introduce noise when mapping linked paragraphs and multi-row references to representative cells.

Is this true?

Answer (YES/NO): NO